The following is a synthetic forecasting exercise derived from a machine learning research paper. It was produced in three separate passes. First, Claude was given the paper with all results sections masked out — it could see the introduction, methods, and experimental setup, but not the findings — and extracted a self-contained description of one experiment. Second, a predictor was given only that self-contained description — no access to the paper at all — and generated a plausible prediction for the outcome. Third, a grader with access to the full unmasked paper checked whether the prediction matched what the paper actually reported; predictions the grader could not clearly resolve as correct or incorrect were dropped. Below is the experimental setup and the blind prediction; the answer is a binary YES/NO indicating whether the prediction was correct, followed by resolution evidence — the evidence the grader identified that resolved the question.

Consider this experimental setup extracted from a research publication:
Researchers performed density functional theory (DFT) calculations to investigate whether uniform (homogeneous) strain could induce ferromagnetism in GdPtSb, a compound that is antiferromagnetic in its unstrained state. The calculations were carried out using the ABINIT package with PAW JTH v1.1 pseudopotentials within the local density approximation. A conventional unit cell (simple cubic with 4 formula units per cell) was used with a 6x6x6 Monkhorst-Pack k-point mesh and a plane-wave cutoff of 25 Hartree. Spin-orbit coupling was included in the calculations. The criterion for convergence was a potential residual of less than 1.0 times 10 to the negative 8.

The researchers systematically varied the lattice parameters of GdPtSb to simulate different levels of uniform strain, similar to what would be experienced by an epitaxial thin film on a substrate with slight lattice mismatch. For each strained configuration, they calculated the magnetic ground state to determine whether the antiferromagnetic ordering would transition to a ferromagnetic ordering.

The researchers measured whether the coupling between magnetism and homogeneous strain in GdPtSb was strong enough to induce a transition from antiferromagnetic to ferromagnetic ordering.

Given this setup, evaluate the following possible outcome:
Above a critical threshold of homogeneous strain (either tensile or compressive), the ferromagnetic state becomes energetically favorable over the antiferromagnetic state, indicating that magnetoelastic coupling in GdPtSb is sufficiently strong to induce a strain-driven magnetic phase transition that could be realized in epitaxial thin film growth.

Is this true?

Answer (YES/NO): NO